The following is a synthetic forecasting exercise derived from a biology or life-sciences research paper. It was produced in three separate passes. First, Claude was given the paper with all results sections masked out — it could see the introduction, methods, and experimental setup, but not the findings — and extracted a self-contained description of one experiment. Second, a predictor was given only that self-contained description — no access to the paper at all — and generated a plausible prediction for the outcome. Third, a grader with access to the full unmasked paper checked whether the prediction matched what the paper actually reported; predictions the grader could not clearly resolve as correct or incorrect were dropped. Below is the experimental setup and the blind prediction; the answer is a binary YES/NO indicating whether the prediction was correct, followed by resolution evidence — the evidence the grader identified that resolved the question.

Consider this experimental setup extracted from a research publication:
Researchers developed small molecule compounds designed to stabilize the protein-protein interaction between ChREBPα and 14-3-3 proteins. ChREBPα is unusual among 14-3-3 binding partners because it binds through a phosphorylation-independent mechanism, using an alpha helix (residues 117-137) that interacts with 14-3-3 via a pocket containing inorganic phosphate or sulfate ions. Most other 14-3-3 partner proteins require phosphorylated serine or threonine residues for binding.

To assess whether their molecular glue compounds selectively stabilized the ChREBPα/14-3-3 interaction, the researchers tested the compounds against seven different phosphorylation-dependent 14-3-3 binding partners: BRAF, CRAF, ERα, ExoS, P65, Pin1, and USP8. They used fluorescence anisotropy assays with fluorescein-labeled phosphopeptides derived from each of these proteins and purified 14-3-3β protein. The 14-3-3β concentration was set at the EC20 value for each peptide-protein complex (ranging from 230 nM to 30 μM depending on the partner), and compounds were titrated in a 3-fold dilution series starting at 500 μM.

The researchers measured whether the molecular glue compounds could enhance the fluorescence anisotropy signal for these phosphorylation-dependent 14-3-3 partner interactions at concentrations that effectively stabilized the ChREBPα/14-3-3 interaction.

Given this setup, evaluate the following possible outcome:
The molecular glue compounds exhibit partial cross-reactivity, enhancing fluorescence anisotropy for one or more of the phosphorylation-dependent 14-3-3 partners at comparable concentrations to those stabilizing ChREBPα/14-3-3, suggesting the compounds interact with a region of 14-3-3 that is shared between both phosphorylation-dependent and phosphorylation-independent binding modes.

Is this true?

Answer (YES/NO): NO